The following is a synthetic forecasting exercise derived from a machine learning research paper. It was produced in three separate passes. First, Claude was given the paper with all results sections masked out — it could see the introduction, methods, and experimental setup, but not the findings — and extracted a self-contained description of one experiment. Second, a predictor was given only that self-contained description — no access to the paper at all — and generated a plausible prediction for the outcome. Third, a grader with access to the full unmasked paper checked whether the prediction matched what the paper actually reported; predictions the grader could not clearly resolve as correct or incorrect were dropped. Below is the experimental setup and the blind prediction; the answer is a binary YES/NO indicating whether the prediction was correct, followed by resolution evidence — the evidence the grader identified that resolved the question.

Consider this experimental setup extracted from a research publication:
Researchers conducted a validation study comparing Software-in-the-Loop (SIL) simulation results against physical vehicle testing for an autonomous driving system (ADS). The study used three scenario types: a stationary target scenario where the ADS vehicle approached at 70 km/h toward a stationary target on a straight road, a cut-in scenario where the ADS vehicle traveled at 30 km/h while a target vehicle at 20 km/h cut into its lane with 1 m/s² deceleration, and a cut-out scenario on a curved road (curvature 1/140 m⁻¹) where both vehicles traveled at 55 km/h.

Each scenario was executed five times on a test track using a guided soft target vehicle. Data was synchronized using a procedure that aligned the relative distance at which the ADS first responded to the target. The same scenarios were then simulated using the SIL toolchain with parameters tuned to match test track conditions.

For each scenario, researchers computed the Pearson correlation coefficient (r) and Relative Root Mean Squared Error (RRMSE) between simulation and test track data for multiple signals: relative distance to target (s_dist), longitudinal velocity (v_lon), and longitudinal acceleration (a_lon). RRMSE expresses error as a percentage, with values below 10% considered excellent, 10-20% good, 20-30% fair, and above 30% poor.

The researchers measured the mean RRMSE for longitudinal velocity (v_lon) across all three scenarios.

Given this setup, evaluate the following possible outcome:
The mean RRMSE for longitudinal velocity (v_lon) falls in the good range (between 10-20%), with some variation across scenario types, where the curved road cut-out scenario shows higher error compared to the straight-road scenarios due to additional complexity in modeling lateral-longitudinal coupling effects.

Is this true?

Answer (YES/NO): NO